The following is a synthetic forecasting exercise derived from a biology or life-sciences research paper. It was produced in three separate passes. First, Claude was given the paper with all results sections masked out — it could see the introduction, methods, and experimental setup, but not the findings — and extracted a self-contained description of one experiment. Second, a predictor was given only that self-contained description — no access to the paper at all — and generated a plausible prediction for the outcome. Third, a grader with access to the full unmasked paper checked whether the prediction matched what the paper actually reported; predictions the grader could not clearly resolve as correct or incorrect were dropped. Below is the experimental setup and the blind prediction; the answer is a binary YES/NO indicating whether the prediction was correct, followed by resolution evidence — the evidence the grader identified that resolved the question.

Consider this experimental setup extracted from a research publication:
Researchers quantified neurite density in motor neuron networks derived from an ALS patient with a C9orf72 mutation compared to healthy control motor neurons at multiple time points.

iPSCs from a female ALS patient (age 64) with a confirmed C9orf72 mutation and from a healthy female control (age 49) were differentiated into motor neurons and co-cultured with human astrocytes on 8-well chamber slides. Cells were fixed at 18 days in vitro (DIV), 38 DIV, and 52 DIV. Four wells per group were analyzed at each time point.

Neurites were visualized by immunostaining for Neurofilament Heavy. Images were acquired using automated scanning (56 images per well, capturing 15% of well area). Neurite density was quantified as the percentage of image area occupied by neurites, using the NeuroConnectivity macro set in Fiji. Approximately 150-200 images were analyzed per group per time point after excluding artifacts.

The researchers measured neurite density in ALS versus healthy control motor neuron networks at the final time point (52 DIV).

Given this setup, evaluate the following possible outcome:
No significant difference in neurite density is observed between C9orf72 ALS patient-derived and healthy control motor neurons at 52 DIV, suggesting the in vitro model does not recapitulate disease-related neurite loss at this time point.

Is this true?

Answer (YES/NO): NO